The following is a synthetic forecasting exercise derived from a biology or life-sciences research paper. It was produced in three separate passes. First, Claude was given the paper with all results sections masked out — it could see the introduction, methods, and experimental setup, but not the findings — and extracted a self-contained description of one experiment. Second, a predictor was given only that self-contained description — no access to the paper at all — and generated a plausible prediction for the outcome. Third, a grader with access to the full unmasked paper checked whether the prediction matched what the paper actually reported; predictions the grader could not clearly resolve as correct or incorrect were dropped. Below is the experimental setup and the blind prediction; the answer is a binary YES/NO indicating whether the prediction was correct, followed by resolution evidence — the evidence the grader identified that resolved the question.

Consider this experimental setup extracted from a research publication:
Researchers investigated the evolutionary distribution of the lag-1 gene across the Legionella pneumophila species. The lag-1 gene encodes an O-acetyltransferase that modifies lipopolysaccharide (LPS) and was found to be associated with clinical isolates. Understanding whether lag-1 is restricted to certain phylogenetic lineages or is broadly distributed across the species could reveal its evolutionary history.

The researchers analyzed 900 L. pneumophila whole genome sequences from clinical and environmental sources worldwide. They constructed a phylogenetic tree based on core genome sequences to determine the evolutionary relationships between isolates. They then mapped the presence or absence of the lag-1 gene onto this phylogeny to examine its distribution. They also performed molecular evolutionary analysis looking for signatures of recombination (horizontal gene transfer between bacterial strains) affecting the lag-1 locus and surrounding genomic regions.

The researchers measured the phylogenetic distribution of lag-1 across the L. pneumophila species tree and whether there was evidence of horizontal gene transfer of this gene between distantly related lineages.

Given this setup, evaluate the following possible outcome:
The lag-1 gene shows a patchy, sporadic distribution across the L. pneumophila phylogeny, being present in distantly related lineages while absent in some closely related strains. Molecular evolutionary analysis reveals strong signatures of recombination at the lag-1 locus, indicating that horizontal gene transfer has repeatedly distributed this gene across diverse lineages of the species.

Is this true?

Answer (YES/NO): YES